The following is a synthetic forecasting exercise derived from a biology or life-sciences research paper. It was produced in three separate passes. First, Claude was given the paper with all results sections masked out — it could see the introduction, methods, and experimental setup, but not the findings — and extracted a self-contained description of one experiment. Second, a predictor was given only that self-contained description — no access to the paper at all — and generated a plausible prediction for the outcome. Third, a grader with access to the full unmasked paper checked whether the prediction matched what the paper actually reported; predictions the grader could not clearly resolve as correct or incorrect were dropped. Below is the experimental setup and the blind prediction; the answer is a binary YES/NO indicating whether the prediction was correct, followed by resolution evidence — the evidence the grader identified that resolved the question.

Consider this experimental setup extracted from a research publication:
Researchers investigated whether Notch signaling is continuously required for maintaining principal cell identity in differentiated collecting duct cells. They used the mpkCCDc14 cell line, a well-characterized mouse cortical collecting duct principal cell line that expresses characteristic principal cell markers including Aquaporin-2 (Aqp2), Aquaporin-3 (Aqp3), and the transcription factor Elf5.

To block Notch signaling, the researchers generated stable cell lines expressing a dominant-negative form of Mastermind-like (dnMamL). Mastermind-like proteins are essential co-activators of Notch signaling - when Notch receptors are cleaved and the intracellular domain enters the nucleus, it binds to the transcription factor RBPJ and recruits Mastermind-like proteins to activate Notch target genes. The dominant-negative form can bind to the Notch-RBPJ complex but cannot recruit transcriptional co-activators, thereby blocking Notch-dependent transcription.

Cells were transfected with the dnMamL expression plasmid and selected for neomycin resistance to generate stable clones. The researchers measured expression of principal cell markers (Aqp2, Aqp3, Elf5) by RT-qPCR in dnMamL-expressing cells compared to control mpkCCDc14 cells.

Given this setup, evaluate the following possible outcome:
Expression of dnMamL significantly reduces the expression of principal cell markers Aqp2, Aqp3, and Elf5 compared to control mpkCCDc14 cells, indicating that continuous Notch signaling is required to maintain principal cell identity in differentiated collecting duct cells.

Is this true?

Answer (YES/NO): NO